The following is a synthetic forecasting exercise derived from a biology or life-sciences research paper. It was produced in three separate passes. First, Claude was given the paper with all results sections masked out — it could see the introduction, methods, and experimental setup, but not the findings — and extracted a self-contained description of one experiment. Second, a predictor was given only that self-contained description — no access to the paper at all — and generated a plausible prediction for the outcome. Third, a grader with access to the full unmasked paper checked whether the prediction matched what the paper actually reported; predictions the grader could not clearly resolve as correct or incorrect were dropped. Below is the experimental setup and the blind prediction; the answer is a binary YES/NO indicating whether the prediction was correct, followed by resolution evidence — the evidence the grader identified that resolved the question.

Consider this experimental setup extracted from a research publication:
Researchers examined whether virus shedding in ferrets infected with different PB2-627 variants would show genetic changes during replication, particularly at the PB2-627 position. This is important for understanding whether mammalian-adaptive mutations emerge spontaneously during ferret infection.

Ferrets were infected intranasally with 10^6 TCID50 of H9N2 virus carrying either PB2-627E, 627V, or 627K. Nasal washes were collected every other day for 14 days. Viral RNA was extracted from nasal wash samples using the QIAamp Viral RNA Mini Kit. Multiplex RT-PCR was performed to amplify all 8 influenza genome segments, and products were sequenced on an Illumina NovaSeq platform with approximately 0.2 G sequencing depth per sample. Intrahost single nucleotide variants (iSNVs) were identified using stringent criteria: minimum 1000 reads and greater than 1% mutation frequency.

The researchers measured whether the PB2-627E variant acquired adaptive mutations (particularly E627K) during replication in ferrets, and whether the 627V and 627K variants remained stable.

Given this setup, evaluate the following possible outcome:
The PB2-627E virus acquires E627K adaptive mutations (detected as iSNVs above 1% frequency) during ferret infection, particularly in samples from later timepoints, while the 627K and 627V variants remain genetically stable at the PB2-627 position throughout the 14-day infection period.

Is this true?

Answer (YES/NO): NO